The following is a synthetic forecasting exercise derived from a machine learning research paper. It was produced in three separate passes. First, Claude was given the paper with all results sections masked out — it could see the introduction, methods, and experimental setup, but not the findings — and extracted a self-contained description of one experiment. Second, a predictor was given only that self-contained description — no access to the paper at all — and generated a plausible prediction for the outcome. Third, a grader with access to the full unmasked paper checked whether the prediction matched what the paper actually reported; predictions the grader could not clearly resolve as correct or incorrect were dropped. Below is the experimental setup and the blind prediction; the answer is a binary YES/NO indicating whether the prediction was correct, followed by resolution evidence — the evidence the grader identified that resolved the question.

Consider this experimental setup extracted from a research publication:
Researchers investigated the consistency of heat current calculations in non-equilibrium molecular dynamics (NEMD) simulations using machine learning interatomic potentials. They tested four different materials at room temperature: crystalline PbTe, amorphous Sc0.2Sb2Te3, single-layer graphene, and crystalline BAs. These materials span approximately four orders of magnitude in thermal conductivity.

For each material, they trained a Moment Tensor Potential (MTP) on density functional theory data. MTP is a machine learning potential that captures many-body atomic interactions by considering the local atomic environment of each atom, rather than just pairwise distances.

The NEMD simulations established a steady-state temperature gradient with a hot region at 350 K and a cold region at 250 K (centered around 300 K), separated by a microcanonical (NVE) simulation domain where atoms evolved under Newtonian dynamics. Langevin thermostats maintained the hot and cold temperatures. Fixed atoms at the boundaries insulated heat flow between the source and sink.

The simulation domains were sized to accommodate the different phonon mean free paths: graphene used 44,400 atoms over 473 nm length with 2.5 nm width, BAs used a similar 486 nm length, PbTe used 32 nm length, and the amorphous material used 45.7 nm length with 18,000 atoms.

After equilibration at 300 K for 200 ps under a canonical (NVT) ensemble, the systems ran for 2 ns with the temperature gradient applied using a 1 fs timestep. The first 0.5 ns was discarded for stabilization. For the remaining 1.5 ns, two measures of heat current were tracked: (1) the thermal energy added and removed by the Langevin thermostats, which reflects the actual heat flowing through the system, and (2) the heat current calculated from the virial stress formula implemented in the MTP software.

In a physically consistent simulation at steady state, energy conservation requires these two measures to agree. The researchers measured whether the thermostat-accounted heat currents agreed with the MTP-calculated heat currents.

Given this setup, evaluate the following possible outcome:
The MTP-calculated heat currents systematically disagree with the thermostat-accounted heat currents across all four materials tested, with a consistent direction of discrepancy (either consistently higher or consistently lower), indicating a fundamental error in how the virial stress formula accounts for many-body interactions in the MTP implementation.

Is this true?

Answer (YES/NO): YES